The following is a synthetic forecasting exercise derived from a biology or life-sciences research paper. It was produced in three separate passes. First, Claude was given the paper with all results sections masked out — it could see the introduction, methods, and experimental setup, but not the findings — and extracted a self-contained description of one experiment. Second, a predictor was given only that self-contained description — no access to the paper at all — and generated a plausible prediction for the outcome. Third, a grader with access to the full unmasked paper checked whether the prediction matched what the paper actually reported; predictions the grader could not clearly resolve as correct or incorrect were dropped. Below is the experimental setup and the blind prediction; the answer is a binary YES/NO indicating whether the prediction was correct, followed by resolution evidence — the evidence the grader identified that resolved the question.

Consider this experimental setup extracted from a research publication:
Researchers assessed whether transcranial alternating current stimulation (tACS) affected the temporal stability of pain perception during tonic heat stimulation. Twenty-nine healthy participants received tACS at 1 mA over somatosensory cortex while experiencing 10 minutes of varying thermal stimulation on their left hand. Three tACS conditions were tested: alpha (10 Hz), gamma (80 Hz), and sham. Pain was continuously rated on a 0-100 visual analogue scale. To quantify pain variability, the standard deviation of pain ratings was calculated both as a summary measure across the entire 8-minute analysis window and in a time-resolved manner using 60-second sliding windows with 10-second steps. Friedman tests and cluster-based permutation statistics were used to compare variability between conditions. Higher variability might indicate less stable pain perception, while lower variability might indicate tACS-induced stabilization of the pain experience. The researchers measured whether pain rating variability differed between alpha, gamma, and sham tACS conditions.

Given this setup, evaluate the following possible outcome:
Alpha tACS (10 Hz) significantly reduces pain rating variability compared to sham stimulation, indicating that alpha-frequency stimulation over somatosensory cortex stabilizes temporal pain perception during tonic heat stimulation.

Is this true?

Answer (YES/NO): NO